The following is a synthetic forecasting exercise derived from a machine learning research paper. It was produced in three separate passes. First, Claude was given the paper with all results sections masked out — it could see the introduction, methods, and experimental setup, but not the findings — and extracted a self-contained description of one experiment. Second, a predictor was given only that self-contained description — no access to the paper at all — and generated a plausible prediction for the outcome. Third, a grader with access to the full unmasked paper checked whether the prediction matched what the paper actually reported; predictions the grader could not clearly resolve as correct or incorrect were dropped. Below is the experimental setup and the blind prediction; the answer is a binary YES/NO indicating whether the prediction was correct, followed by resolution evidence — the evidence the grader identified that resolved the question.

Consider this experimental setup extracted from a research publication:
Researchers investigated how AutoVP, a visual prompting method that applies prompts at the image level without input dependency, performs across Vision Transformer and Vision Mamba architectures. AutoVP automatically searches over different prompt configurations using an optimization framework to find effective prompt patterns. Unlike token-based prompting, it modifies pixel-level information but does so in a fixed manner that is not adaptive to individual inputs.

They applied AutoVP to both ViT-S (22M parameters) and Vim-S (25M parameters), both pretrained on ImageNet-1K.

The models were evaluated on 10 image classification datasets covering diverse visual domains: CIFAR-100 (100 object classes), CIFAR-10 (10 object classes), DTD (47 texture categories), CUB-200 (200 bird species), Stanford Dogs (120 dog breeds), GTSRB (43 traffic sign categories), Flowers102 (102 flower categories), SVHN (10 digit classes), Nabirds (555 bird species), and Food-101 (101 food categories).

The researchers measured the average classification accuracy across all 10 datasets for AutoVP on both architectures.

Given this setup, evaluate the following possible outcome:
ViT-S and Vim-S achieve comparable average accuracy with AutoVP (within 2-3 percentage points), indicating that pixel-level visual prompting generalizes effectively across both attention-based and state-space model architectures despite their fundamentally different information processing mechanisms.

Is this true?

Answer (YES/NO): YES